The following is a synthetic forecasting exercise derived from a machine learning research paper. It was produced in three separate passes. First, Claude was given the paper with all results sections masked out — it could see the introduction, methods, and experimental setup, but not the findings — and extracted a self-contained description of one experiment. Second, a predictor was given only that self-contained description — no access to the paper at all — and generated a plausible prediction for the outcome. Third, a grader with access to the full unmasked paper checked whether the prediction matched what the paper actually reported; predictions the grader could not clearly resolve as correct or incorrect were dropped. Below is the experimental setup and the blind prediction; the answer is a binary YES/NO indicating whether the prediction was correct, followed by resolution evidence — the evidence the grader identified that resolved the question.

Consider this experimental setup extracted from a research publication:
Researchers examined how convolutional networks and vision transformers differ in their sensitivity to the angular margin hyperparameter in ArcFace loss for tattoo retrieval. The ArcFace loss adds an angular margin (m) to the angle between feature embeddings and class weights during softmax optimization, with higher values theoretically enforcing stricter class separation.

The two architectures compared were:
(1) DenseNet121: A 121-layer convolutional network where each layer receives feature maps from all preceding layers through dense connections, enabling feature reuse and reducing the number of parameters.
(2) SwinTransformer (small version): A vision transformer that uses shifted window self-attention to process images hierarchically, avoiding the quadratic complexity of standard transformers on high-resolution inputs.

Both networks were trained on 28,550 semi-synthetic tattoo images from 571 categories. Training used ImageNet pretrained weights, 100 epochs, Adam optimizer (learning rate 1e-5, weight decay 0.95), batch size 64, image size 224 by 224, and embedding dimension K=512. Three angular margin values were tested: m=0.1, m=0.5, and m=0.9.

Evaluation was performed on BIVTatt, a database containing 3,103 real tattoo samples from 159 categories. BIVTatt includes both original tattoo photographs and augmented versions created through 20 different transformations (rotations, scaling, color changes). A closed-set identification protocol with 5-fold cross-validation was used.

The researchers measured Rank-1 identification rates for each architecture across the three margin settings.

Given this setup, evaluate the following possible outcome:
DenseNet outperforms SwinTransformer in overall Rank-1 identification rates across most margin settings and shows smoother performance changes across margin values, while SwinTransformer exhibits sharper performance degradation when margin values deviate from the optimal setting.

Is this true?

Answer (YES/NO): NO